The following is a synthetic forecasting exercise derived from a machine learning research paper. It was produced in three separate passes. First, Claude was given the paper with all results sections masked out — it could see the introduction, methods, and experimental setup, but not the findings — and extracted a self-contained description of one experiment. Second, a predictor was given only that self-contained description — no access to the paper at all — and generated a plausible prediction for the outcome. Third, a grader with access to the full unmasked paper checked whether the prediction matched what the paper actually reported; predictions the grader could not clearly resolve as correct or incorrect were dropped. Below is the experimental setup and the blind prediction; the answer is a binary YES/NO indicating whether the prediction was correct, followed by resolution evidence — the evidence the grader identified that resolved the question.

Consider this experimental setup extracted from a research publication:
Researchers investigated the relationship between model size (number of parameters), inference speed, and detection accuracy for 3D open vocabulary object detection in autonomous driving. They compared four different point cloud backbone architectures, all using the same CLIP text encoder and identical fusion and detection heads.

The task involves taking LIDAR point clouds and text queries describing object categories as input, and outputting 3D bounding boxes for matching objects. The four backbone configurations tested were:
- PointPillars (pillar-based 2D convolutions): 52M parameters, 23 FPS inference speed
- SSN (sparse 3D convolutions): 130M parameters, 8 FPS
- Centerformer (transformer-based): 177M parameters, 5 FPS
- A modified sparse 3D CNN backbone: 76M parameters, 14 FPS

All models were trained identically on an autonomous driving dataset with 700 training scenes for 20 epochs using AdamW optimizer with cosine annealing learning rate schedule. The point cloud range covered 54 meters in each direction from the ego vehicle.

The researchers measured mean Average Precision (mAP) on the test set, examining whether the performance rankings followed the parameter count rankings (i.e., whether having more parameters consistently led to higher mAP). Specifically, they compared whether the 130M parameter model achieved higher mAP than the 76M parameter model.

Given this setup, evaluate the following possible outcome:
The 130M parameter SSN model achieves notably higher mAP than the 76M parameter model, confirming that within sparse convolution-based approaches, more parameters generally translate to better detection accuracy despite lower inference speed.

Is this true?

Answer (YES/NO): NO